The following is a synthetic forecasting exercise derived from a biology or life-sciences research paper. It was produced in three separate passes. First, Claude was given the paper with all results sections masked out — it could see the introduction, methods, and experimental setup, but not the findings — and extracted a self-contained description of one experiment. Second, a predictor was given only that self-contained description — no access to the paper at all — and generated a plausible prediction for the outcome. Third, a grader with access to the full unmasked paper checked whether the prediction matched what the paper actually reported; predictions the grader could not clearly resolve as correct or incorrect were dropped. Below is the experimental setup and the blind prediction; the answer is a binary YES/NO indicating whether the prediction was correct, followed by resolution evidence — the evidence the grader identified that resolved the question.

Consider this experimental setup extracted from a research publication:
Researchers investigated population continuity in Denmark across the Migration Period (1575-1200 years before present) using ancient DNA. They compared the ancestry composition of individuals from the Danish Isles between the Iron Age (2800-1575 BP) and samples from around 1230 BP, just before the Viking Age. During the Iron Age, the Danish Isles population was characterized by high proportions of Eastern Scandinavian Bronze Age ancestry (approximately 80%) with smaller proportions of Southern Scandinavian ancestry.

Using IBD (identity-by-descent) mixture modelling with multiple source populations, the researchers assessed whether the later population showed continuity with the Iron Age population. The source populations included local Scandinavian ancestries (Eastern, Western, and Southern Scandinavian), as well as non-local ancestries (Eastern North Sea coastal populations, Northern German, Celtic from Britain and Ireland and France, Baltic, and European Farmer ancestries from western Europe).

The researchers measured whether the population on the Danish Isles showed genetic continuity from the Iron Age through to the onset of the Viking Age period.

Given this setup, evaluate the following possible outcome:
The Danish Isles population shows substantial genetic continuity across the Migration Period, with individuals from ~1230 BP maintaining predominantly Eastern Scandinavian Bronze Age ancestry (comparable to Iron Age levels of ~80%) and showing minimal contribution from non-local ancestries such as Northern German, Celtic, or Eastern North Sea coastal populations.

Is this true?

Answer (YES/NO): NO